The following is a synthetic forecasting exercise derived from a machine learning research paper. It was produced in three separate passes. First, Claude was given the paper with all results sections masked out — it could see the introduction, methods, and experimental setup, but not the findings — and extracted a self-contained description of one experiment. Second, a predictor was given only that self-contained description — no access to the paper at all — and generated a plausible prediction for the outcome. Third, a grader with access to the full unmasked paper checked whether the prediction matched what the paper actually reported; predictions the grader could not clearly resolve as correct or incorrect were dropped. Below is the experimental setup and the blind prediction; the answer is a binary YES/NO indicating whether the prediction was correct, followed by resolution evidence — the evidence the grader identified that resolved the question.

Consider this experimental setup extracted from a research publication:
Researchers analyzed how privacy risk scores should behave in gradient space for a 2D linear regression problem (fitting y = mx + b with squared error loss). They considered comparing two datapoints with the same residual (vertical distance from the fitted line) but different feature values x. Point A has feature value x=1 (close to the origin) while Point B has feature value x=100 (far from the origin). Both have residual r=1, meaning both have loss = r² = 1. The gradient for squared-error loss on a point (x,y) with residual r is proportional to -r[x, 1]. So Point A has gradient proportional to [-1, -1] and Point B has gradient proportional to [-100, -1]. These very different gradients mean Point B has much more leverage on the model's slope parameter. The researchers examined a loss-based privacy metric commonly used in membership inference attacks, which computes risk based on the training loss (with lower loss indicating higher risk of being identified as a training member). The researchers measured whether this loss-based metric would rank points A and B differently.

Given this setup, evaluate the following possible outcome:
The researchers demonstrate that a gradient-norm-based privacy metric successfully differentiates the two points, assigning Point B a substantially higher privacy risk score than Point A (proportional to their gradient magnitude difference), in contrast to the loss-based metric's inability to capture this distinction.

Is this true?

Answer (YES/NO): NO